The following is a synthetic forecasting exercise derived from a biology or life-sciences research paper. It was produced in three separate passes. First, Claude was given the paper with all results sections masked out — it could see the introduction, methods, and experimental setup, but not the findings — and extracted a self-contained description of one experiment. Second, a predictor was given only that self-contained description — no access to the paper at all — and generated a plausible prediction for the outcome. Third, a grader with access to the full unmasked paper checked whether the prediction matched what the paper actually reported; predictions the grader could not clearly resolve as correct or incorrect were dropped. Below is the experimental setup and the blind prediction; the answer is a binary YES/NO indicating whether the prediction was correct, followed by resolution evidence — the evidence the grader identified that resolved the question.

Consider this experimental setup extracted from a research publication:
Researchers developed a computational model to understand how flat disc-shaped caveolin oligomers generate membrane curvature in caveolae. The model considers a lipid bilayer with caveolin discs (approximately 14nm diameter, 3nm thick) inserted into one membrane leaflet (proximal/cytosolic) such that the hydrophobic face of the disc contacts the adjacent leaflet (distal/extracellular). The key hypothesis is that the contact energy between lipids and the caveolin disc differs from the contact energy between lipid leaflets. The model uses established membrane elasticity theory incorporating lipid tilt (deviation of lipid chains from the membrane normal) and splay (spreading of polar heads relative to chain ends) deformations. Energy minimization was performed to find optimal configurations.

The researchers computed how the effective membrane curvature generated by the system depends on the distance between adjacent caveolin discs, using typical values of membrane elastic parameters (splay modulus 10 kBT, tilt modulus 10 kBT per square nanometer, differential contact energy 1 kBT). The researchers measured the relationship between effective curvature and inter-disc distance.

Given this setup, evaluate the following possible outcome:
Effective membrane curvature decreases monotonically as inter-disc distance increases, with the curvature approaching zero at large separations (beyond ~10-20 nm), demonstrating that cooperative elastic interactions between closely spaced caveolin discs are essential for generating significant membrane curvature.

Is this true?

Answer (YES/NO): NO